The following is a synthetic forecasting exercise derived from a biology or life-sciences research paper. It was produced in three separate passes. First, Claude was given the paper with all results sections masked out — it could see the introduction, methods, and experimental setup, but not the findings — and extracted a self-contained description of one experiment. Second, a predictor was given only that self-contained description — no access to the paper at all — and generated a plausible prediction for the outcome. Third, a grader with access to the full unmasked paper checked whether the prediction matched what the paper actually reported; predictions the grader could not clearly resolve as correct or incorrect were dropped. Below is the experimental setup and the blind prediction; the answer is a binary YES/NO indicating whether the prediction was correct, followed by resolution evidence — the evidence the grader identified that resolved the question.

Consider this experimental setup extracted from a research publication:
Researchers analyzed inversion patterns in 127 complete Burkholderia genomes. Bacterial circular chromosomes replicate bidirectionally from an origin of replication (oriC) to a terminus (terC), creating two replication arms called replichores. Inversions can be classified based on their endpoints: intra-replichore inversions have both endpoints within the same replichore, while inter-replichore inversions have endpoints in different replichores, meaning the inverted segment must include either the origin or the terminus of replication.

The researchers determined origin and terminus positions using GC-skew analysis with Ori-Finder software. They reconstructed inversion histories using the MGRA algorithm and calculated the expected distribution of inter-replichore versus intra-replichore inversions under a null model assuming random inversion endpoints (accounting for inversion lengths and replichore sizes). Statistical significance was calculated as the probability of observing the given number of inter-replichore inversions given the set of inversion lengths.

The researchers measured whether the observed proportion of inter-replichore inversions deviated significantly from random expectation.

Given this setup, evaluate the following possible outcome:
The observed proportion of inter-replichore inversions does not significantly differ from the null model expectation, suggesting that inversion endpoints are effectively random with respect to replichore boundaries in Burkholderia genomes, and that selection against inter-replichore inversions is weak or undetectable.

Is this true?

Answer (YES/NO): NO